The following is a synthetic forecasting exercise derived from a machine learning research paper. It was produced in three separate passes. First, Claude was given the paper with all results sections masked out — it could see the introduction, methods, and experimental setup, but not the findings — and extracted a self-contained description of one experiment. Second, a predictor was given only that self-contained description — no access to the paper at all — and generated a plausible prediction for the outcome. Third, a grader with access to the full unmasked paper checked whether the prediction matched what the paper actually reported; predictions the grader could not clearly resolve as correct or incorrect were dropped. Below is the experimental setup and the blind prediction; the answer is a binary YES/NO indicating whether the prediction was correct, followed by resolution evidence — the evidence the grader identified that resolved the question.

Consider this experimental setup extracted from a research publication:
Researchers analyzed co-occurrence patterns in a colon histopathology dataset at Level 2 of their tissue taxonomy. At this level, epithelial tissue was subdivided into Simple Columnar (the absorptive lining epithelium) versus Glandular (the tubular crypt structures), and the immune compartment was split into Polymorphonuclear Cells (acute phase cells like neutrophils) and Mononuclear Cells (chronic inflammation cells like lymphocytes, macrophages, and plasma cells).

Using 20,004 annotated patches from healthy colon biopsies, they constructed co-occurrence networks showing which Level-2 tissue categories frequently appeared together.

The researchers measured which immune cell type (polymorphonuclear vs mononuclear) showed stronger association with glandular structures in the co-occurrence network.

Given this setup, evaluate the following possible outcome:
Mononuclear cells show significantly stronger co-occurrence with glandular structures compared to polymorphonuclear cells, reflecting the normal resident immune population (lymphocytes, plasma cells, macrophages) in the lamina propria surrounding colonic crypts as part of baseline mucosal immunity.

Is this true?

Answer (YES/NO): YES